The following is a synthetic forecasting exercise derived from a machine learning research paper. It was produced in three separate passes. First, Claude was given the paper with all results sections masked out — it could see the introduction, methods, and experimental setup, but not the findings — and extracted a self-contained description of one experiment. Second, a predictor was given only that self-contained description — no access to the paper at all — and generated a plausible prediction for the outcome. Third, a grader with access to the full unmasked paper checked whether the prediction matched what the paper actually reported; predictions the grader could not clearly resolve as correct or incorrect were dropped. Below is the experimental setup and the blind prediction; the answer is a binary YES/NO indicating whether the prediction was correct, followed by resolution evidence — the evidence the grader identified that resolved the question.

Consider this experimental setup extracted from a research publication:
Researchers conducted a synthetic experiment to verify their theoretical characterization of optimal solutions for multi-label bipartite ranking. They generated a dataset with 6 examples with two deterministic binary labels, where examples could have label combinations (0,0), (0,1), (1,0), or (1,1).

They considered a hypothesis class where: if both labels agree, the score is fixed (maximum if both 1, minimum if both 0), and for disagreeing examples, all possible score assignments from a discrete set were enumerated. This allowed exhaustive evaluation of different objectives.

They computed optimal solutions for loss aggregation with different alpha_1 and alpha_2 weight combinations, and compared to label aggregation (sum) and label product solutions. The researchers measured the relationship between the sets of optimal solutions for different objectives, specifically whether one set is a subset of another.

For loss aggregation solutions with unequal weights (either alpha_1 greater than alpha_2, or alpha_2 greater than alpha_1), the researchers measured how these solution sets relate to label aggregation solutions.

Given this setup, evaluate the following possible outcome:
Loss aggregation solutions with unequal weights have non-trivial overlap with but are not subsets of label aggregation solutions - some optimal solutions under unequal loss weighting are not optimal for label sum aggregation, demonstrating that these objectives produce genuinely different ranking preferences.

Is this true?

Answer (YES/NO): NO